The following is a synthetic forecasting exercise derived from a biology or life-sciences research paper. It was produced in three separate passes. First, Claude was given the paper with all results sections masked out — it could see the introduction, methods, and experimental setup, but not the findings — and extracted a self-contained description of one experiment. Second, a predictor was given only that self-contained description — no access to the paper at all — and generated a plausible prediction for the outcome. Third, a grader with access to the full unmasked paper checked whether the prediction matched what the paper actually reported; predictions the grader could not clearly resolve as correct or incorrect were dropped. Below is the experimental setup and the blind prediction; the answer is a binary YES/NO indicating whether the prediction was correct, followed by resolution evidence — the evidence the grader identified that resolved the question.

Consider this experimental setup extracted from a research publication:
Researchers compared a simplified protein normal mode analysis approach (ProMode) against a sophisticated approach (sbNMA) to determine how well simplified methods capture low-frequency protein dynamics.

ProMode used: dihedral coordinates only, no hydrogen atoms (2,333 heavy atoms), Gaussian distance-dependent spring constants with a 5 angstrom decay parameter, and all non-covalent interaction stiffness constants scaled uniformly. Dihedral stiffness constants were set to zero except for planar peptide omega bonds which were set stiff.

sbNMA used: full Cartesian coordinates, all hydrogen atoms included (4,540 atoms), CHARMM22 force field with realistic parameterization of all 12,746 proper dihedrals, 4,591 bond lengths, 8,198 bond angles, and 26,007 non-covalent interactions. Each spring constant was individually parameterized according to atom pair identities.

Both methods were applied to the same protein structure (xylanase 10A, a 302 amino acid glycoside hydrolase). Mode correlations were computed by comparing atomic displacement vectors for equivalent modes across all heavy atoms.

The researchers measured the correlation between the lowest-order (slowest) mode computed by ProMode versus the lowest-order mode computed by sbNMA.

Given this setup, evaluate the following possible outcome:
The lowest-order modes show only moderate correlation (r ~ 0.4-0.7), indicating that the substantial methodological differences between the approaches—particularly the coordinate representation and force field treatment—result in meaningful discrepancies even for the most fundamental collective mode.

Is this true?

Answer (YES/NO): NO